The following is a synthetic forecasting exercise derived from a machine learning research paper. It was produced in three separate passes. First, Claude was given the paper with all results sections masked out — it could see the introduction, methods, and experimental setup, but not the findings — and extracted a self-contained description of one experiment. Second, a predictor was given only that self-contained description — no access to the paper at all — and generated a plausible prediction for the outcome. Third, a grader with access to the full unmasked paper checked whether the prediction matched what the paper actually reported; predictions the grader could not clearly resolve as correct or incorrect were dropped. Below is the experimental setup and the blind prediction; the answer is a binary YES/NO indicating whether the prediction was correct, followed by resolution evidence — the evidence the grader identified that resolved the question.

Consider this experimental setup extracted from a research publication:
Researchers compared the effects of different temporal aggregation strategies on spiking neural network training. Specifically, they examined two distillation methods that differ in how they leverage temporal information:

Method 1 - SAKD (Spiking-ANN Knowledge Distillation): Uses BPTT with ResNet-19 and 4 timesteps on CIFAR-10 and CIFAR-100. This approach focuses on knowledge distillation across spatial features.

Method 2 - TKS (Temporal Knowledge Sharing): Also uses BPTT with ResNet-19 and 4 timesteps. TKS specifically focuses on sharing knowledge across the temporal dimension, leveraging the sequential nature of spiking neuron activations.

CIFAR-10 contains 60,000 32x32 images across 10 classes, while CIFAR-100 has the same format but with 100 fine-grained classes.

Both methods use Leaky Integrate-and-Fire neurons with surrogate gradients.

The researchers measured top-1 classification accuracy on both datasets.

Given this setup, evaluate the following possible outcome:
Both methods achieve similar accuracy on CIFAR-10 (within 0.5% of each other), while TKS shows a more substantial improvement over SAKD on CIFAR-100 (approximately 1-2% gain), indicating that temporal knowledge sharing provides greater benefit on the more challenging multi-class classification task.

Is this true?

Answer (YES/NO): NO